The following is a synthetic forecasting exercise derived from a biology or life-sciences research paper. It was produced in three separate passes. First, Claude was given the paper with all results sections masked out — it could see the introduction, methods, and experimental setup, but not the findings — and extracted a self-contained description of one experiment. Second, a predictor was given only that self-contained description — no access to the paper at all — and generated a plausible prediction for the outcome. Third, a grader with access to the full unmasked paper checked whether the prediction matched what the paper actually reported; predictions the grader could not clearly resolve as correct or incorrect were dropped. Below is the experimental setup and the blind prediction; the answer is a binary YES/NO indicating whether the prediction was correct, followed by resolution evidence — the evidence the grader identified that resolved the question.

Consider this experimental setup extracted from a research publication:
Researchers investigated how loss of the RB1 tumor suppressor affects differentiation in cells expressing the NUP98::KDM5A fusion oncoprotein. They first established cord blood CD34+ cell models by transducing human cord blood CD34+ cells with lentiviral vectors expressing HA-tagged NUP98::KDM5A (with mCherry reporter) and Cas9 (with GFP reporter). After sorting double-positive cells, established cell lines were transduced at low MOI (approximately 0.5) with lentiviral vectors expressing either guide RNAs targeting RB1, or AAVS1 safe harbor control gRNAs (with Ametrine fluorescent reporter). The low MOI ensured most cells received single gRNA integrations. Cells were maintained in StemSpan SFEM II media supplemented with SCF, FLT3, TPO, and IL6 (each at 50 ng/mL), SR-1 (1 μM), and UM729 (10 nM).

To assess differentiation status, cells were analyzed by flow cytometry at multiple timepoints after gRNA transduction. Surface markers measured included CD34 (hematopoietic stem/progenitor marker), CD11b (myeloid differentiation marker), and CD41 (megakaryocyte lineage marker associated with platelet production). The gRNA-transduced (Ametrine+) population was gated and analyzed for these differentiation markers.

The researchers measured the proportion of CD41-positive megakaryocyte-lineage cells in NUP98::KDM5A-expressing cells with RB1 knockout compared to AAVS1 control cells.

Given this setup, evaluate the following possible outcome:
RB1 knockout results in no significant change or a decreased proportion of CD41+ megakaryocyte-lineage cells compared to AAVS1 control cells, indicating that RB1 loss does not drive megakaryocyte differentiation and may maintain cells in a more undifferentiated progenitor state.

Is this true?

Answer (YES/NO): NO